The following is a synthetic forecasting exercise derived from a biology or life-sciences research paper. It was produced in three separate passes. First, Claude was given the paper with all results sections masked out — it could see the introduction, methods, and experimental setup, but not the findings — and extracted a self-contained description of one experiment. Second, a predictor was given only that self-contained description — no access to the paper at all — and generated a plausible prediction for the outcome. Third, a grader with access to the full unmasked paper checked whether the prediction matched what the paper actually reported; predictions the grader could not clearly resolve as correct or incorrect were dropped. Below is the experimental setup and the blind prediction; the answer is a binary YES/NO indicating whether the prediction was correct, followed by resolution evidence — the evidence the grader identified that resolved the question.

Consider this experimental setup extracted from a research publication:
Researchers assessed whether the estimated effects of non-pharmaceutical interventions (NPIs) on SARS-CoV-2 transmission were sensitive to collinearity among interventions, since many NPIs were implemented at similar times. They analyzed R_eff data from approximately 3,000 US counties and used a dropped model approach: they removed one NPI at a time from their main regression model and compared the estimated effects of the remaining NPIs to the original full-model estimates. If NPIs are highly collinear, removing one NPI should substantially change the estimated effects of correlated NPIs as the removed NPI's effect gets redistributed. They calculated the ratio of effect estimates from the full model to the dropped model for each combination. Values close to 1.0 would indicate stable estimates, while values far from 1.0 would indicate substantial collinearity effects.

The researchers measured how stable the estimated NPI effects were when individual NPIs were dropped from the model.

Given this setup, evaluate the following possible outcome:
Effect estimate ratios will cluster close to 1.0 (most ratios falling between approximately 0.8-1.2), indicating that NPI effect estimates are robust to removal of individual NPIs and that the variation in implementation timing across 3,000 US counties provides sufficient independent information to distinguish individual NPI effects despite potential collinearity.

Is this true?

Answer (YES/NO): NO